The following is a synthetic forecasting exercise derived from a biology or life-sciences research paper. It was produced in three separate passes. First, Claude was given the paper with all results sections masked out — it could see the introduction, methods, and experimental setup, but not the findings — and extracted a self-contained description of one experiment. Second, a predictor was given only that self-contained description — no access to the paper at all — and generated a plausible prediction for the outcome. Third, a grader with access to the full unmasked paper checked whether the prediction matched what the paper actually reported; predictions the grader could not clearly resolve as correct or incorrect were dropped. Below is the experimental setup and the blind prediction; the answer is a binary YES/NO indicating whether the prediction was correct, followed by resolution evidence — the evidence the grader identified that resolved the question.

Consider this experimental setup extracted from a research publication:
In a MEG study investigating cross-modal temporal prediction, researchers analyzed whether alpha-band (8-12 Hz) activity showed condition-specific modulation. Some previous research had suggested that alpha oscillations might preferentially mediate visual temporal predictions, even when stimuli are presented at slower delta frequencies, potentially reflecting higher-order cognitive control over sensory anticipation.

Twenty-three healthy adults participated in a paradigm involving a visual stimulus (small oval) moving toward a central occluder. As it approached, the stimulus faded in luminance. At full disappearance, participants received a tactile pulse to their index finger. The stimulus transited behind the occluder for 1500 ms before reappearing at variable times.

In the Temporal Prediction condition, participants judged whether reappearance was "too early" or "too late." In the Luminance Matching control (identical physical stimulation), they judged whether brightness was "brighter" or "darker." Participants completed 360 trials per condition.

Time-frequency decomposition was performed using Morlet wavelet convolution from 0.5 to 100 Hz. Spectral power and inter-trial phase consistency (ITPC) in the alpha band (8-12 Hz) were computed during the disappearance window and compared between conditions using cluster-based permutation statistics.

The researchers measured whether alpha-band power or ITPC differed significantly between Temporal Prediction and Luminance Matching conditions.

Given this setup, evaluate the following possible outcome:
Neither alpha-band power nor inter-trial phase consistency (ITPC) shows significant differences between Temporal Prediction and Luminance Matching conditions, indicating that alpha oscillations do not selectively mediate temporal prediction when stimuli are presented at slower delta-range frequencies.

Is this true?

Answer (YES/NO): NO